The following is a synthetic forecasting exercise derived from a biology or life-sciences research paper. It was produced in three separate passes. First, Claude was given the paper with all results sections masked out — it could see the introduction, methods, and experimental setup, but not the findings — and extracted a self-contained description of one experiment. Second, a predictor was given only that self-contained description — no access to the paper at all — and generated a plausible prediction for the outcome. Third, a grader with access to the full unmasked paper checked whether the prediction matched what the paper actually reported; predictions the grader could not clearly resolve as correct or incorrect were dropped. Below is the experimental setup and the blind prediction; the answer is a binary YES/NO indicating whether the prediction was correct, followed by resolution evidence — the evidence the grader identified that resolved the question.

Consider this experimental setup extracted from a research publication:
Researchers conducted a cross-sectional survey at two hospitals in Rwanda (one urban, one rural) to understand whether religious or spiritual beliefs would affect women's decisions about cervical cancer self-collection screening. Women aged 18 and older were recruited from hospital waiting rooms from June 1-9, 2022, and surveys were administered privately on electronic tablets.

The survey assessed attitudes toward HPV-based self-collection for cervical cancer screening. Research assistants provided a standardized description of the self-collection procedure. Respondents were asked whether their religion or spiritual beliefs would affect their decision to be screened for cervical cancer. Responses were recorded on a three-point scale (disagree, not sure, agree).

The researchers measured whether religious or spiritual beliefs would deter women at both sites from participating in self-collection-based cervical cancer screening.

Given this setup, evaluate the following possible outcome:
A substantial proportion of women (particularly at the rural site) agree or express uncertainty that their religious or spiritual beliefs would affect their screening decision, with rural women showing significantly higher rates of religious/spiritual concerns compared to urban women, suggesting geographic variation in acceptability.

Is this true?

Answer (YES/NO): NO